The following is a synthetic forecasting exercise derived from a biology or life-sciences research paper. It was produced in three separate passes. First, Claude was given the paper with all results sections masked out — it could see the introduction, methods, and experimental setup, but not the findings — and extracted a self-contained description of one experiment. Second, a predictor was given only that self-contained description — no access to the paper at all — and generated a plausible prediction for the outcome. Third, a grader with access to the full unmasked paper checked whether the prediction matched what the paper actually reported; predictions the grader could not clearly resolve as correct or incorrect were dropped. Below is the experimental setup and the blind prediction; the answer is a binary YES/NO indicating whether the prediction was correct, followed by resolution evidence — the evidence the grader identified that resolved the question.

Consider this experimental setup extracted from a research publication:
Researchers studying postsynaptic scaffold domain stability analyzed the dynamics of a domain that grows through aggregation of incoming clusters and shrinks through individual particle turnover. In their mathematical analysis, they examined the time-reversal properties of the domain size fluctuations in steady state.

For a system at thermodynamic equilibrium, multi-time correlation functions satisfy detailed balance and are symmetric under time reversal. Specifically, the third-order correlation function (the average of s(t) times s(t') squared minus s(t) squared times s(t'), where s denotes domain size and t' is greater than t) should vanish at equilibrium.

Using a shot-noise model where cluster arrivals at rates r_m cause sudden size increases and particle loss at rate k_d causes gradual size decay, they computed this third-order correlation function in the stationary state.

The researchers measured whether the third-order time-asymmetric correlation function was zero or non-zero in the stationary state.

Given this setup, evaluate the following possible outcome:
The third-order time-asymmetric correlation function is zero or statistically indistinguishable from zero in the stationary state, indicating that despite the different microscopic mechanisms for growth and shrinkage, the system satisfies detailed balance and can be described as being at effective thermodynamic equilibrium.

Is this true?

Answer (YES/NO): NO